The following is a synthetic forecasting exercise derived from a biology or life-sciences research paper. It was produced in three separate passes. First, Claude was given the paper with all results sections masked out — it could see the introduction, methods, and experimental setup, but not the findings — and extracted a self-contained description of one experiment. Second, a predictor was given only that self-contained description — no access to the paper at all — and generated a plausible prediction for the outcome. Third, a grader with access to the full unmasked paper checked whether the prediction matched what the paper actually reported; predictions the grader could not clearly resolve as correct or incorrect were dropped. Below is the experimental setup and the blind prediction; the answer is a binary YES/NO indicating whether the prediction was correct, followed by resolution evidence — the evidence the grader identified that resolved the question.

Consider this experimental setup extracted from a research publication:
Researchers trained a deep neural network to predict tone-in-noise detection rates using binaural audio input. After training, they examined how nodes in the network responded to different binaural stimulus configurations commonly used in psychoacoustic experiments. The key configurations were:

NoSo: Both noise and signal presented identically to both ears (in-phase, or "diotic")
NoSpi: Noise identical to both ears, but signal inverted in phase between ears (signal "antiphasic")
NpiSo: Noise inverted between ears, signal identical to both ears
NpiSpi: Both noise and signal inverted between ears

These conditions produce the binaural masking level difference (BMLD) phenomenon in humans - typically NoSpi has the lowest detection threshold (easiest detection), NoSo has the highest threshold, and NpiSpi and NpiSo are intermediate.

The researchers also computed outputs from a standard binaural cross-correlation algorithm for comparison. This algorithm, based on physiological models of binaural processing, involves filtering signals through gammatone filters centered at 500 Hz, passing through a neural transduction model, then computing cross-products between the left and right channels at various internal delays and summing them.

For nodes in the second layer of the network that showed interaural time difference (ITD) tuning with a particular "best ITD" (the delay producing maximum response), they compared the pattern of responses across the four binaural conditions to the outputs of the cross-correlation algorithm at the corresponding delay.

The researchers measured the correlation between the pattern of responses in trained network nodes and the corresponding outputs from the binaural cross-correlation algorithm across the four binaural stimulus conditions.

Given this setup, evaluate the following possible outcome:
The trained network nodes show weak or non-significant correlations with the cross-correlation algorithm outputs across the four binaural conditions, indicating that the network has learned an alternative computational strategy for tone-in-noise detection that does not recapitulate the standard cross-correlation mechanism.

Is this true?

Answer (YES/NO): NO